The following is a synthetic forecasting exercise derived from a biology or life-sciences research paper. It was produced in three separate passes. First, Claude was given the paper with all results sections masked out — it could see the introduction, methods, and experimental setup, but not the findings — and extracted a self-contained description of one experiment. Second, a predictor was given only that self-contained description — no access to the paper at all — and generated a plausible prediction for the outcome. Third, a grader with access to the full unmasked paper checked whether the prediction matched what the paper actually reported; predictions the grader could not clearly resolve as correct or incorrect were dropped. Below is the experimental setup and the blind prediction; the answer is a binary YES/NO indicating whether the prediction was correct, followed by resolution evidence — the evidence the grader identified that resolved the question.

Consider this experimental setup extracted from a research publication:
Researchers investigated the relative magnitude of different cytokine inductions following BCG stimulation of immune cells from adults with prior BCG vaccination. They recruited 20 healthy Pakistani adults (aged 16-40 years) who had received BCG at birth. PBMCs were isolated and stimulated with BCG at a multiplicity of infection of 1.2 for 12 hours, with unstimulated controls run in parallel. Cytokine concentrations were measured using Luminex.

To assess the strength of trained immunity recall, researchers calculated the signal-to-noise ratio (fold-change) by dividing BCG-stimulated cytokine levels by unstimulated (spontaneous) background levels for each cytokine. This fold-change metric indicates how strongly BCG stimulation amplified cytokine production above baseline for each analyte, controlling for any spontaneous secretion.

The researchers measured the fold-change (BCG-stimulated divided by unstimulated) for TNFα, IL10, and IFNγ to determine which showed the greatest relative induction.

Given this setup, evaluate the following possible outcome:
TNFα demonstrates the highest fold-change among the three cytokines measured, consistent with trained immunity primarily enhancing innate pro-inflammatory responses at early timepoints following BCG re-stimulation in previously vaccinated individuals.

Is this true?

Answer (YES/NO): NO